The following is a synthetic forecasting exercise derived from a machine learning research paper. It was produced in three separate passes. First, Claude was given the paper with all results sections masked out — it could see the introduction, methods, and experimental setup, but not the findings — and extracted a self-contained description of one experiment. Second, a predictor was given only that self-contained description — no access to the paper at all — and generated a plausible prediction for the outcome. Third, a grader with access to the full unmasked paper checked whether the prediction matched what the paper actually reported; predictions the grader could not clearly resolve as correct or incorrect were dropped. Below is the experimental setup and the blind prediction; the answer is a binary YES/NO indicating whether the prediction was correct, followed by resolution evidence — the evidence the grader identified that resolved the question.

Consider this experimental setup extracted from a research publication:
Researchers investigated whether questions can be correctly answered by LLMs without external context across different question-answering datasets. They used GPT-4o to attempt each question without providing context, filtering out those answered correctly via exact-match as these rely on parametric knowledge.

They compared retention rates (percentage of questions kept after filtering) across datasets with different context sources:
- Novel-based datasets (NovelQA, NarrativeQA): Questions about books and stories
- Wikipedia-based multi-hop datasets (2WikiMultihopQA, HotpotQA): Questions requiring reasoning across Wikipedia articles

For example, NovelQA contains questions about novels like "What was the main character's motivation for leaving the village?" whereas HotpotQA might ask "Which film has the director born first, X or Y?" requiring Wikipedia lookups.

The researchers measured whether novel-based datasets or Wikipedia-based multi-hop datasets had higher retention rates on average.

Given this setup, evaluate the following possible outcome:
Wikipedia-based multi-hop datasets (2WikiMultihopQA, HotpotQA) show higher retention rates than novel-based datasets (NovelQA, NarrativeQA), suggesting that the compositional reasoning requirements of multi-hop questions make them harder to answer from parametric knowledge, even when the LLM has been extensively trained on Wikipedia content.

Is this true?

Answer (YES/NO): NO